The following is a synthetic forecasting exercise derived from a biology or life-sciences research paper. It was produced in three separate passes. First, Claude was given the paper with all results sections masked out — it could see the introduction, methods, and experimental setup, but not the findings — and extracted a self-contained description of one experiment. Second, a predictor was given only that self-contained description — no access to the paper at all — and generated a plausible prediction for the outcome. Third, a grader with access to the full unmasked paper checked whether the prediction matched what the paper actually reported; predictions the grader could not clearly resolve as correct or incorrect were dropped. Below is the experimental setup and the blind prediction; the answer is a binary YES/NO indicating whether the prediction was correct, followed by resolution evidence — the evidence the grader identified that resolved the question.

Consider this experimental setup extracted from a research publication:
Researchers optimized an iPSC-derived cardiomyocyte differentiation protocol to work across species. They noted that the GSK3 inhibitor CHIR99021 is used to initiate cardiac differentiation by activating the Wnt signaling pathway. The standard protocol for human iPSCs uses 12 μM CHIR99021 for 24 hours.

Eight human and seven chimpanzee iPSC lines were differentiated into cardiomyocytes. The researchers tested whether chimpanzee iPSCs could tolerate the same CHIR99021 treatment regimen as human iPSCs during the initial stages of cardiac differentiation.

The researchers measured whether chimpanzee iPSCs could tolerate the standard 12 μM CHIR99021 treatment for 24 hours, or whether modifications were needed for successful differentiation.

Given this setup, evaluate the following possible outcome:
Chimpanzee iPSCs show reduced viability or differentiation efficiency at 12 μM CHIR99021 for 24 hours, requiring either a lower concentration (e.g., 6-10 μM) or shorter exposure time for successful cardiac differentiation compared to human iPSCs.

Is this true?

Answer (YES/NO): YES